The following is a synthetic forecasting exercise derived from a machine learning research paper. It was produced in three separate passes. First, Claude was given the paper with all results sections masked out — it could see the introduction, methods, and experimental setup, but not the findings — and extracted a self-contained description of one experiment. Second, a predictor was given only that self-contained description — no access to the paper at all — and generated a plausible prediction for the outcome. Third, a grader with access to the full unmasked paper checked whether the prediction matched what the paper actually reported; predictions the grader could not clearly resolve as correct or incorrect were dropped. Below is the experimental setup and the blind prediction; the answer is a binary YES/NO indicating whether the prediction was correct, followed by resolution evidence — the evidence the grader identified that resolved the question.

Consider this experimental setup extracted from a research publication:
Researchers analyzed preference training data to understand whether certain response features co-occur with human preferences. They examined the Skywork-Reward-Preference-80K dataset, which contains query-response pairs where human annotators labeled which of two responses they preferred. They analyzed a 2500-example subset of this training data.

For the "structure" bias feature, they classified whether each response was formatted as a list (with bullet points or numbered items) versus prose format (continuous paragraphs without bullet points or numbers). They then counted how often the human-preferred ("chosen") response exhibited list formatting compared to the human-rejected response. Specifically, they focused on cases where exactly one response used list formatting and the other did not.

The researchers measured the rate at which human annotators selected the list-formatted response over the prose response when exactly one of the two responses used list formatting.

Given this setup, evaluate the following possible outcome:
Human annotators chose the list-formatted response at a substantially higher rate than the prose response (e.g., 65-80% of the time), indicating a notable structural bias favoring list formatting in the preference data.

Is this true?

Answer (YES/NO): YES